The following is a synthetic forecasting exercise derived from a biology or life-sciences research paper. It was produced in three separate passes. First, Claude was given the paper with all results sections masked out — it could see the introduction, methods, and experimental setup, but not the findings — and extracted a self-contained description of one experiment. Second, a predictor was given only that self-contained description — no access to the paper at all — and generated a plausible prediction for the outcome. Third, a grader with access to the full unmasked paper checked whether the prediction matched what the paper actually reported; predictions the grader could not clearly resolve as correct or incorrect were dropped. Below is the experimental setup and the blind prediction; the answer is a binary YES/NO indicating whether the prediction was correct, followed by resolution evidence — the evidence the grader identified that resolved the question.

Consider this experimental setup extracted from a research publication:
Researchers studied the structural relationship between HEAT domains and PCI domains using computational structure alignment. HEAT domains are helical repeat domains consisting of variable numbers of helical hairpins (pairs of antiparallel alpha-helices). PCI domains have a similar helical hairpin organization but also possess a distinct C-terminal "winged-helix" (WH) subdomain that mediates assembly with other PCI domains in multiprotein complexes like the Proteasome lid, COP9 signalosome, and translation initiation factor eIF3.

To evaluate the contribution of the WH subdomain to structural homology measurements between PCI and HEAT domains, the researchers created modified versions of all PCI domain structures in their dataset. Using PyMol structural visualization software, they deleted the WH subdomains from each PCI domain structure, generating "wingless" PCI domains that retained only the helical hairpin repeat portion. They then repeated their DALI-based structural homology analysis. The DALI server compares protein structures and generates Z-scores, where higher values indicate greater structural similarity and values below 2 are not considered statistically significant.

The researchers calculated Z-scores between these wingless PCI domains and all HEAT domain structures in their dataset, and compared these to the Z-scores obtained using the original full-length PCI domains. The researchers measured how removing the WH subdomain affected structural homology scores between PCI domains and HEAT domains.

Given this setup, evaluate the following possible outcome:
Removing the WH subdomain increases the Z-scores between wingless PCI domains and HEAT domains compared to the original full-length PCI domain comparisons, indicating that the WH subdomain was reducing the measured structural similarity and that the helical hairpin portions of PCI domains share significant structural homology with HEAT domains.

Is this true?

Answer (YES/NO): YES